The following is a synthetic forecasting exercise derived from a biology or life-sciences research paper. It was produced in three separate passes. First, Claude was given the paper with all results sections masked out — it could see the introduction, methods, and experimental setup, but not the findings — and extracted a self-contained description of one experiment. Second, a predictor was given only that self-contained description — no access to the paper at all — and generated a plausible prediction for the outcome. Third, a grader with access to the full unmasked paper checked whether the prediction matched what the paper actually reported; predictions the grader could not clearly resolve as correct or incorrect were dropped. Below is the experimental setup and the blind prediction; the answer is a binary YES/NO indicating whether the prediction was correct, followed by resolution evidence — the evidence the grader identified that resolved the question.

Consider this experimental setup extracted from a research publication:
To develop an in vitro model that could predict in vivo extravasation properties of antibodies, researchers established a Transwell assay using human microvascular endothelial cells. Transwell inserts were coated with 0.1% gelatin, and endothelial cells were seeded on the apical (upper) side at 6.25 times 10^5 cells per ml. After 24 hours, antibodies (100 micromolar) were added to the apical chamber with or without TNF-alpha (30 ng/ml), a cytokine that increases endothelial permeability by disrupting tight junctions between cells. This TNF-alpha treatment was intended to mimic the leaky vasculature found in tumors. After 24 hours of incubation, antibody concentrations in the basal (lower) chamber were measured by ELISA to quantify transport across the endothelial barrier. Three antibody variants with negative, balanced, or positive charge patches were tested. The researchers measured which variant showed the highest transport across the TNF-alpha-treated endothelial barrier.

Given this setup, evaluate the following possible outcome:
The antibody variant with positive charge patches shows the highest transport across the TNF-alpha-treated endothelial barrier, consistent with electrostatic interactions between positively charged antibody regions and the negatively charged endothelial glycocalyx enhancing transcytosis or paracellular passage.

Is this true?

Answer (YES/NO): NO